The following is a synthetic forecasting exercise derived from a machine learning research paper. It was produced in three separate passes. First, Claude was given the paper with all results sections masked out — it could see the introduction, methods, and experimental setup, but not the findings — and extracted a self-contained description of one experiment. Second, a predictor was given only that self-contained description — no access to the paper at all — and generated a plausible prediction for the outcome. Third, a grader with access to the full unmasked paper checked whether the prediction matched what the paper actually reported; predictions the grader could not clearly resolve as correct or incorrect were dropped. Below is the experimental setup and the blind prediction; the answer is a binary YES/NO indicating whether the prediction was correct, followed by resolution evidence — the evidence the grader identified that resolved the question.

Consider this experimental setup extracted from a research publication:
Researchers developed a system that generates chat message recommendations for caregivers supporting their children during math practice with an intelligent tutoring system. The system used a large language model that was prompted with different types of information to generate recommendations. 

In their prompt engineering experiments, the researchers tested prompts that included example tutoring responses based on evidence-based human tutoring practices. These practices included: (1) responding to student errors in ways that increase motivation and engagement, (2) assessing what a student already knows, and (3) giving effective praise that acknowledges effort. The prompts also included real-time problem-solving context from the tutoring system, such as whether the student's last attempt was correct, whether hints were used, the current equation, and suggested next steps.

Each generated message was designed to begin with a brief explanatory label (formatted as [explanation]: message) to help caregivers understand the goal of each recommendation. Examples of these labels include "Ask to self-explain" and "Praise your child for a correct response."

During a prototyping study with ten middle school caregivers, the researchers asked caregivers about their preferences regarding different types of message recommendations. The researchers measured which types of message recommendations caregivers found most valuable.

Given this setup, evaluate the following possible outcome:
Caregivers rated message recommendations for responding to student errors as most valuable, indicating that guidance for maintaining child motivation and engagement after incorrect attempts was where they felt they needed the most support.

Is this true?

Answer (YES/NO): NO